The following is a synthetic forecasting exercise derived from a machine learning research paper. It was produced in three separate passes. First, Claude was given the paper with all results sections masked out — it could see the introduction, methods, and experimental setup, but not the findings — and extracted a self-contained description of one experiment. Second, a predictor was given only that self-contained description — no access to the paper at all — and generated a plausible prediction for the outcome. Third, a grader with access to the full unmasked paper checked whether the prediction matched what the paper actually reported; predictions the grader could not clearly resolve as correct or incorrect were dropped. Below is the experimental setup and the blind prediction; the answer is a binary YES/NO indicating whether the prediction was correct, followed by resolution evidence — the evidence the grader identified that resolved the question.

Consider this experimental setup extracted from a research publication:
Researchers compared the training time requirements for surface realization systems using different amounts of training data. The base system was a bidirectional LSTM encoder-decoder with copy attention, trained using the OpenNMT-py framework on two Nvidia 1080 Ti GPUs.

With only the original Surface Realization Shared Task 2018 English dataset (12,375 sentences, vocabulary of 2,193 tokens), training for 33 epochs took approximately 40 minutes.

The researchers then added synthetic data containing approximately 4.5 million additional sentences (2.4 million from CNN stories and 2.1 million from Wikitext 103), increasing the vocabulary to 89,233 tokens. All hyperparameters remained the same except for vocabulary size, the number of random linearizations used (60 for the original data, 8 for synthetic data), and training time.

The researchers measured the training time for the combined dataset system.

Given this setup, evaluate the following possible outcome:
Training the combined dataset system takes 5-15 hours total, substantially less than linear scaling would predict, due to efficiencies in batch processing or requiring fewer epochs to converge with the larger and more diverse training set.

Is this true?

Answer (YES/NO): NO